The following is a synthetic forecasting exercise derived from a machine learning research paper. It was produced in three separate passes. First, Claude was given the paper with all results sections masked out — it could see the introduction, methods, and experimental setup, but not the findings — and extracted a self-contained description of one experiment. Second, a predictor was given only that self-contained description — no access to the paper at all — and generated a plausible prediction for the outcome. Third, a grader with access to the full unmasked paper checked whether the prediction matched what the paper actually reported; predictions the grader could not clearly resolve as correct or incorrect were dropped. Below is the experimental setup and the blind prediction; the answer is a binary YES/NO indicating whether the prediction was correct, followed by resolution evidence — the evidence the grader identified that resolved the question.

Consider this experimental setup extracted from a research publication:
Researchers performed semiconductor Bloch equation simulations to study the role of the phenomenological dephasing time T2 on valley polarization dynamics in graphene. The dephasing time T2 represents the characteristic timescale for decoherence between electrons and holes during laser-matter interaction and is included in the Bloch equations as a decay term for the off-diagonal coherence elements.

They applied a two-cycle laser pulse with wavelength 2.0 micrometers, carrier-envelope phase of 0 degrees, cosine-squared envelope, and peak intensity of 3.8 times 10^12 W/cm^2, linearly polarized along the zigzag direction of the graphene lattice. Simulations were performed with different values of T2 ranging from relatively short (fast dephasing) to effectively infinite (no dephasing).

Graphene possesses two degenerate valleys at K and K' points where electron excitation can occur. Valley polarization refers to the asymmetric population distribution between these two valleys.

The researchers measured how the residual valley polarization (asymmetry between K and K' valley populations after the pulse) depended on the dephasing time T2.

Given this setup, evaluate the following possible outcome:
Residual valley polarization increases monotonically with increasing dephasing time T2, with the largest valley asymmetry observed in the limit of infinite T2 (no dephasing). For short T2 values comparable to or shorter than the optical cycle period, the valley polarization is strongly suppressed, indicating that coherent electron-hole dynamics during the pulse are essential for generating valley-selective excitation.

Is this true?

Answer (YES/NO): NO